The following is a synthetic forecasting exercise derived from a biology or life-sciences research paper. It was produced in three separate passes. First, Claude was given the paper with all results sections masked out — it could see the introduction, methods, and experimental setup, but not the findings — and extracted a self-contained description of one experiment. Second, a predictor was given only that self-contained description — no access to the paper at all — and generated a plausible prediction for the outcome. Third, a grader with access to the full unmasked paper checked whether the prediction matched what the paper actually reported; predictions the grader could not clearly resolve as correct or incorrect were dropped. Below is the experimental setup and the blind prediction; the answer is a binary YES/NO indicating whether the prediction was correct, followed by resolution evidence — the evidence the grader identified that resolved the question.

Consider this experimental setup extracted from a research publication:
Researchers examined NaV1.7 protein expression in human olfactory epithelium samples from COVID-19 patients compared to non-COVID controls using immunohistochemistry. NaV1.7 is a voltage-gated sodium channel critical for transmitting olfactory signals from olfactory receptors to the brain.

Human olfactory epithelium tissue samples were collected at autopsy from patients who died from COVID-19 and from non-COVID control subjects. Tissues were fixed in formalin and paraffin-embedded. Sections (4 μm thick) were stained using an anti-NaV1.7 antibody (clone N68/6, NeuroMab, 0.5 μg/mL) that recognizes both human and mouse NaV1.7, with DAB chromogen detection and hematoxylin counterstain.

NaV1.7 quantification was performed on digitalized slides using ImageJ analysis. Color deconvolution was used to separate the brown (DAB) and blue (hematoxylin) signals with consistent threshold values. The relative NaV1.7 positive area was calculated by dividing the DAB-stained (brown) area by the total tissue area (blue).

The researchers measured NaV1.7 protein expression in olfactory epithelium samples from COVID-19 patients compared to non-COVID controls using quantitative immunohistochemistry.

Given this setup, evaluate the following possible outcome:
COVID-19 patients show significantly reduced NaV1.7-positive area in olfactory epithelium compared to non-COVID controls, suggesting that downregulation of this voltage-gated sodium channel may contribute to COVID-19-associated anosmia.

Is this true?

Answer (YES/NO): YES